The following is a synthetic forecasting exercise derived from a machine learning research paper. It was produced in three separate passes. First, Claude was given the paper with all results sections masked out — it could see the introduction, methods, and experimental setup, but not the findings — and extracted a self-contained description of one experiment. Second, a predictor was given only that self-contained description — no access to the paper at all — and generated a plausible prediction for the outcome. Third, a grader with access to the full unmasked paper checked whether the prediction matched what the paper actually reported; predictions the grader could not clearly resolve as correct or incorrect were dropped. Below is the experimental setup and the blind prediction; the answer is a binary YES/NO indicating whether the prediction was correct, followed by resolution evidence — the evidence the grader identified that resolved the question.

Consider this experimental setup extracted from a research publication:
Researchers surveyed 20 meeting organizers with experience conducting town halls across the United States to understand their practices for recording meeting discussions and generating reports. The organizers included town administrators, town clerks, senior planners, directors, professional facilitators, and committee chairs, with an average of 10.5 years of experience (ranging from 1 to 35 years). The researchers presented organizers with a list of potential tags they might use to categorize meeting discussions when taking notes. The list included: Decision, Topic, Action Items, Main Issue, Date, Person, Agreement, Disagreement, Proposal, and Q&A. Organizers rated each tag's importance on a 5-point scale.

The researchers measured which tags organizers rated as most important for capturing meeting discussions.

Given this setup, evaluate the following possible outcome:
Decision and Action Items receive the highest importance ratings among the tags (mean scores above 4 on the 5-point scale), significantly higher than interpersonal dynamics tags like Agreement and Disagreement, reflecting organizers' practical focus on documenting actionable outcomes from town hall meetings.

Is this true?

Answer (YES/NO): NO